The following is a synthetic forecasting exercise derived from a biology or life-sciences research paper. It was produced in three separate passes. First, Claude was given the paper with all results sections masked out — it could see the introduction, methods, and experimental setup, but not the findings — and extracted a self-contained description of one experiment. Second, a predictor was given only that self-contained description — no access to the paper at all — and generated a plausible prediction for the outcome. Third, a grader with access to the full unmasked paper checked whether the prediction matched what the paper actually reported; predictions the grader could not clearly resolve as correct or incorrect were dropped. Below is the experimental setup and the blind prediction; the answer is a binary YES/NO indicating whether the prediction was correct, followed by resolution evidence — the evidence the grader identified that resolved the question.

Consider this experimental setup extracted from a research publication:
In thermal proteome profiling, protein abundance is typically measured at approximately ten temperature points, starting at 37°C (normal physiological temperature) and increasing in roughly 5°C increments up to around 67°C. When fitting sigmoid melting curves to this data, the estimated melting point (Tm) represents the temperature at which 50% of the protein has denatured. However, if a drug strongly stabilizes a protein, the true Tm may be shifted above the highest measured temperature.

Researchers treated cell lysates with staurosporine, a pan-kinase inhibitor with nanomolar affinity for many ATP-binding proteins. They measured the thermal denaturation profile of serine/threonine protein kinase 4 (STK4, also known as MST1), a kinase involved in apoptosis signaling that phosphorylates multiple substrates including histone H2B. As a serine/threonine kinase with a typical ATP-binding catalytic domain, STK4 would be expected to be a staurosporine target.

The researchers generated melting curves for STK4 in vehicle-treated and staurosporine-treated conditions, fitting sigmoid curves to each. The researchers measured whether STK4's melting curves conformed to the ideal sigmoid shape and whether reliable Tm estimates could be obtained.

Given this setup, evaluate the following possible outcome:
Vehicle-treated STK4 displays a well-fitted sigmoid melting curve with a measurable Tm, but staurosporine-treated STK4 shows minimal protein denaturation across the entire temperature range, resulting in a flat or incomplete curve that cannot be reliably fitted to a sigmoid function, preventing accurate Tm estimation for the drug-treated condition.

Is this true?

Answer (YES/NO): NO